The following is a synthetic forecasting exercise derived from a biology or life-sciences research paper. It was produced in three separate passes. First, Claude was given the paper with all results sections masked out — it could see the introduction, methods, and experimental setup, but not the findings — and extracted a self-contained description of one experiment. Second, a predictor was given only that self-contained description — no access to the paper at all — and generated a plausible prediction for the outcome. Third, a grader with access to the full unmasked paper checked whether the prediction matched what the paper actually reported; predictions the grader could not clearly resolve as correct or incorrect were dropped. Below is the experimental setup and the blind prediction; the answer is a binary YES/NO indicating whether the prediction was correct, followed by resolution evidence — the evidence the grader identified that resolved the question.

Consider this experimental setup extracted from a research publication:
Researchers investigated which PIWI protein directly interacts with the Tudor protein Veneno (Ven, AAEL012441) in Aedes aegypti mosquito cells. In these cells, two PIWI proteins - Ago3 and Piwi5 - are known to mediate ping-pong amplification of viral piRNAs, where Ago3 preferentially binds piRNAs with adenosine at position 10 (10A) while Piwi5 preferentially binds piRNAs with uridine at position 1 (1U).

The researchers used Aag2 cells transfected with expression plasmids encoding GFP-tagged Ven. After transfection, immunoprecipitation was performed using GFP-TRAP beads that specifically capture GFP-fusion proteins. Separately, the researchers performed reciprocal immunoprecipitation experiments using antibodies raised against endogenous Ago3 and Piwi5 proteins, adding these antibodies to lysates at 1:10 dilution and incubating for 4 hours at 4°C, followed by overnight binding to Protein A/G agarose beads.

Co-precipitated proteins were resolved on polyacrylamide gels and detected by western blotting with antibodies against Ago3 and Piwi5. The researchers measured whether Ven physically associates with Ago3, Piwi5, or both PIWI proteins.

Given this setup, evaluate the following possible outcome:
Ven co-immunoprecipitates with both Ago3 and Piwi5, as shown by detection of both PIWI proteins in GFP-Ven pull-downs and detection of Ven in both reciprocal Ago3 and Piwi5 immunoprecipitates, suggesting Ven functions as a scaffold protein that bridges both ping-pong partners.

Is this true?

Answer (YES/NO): NO